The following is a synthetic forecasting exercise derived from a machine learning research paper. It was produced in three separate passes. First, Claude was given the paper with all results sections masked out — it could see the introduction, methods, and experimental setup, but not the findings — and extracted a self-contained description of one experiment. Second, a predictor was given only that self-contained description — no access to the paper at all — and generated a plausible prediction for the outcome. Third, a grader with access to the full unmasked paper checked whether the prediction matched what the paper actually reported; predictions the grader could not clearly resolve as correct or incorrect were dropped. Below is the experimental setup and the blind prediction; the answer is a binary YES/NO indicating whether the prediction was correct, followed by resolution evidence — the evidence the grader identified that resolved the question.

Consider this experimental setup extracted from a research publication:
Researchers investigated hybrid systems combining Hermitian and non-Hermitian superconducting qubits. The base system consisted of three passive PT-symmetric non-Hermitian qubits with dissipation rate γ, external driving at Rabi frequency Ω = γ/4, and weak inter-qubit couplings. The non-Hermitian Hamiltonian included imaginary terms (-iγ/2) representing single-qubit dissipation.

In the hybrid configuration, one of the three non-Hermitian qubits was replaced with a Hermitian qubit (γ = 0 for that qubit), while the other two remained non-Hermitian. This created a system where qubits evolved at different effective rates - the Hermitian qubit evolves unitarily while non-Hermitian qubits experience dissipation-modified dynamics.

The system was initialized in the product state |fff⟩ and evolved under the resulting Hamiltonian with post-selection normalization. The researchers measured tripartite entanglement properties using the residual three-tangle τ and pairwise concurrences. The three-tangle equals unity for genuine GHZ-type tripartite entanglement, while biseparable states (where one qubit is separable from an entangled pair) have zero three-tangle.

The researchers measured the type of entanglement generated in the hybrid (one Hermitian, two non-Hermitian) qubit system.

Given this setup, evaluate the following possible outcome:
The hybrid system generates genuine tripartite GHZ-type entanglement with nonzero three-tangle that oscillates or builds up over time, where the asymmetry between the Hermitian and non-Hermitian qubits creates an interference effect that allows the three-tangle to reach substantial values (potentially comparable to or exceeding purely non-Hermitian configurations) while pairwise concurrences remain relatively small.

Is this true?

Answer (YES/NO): NO